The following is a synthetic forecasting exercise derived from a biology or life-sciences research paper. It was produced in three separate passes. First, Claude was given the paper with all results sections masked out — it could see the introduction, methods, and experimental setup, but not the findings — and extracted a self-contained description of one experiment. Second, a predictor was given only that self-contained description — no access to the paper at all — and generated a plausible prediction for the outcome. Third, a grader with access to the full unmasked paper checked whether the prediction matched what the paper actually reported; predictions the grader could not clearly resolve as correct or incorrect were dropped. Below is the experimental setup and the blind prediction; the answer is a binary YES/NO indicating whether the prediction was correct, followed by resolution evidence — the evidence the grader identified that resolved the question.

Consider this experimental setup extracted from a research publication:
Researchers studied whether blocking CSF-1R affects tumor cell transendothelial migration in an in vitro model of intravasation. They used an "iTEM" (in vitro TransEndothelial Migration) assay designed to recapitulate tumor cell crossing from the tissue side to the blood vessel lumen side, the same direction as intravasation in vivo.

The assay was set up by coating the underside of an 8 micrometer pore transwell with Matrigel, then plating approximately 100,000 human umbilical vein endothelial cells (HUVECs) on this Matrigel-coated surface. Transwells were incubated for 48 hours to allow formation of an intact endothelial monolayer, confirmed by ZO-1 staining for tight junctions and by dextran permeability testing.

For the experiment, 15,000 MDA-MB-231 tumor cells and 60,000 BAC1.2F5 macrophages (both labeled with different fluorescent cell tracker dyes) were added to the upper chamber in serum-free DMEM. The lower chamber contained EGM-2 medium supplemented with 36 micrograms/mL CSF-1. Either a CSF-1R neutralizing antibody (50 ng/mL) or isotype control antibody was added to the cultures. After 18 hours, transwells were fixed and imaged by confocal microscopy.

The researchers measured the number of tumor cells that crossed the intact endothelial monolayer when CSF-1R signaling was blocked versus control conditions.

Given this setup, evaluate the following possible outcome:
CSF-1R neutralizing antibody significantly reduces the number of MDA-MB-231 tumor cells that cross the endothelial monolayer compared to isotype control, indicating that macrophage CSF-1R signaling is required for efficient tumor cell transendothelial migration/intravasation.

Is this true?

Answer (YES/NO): YES